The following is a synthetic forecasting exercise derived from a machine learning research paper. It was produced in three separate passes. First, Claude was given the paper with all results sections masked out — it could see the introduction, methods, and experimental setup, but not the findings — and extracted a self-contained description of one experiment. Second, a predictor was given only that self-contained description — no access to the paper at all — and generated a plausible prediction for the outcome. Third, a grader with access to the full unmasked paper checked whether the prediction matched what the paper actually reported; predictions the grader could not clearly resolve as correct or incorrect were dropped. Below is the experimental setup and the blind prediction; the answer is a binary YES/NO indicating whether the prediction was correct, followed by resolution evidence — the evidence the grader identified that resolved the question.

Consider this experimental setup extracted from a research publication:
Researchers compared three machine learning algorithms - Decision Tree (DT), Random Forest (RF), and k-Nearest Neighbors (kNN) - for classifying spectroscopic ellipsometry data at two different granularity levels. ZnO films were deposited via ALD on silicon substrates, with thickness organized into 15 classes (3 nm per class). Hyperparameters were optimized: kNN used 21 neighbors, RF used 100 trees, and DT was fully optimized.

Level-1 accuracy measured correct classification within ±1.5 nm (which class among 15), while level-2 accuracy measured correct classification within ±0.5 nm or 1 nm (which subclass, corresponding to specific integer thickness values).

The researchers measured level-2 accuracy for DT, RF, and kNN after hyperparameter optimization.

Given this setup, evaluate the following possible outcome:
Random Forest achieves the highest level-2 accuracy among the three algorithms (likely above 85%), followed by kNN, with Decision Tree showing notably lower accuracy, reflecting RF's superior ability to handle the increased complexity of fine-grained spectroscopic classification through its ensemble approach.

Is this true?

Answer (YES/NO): NO